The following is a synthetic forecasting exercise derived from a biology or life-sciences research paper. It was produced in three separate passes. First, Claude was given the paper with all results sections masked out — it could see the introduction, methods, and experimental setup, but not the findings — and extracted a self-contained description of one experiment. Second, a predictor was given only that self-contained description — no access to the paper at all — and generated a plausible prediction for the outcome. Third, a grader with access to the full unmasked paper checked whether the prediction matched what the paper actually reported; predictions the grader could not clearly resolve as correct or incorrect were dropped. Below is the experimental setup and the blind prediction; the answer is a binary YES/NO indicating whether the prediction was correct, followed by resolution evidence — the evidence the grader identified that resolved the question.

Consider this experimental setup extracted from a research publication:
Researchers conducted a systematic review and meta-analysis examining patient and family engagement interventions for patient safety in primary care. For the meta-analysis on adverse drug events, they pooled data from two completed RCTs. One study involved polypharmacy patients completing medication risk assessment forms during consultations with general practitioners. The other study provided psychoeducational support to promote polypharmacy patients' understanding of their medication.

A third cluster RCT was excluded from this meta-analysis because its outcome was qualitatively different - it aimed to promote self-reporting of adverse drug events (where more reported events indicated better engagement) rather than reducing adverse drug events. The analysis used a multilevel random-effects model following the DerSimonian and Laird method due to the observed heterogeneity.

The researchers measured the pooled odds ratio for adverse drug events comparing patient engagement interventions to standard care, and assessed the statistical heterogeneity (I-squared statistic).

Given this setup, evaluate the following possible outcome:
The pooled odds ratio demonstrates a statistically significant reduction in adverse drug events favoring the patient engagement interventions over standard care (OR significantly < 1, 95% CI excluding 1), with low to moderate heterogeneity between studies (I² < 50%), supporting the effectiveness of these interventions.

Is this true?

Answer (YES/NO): NO